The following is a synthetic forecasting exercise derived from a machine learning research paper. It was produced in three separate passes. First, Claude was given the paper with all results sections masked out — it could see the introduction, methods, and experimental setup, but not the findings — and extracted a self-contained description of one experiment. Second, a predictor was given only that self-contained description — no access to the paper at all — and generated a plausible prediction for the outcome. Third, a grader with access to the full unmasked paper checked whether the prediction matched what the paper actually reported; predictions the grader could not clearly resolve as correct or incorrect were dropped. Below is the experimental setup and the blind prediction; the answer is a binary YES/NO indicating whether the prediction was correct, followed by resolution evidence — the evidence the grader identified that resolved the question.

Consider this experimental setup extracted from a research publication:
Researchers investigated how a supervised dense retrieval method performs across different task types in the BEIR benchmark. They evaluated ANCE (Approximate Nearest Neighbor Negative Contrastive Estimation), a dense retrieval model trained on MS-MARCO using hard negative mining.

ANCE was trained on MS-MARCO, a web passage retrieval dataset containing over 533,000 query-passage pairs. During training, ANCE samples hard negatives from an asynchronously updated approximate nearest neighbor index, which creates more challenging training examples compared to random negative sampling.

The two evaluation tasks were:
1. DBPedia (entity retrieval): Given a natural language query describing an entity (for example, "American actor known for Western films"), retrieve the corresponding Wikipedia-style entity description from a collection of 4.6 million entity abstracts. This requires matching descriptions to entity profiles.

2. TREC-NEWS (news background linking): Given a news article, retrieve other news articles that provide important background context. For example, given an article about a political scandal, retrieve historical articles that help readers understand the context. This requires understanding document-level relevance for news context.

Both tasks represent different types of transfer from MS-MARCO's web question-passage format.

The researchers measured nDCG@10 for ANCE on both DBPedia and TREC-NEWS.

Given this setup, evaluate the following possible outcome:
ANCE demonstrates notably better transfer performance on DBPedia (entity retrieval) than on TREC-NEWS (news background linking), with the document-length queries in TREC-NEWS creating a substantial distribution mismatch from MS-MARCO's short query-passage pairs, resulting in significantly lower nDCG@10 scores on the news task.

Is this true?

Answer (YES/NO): NO